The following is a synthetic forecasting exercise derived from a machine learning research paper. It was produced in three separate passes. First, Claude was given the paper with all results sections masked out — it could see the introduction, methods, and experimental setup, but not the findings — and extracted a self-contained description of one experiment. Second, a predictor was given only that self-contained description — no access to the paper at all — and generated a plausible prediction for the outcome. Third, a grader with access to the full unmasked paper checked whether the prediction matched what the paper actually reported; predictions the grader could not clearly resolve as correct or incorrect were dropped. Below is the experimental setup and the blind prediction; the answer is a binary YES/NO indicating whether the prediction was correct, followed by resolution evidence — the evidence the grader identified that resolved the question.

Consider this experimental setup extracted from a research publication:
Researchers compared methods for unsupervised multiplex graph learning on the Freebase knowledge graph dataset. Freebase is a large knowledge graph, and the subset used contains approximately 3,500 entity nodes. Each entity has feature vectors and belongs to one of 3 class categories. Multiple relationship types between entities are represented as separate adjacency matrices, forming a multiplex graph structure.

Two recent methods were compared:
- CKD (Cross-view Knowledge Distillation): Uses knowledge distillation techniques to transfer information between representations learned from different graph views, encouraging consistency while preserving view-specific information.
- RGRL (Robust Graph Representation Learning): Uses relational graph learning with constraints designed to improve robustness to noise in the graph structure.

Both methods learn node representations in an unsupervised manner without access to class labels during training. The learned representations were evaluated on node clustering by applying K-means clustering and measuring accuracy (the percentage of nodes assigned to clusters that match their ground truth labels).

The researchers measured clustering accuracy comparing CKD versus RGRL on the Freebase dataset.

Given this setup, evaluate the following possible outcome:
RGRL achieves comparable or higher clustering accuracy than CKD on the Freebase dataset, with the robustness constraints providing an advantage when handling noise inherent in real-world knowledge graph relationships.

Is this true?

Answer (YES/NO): YES